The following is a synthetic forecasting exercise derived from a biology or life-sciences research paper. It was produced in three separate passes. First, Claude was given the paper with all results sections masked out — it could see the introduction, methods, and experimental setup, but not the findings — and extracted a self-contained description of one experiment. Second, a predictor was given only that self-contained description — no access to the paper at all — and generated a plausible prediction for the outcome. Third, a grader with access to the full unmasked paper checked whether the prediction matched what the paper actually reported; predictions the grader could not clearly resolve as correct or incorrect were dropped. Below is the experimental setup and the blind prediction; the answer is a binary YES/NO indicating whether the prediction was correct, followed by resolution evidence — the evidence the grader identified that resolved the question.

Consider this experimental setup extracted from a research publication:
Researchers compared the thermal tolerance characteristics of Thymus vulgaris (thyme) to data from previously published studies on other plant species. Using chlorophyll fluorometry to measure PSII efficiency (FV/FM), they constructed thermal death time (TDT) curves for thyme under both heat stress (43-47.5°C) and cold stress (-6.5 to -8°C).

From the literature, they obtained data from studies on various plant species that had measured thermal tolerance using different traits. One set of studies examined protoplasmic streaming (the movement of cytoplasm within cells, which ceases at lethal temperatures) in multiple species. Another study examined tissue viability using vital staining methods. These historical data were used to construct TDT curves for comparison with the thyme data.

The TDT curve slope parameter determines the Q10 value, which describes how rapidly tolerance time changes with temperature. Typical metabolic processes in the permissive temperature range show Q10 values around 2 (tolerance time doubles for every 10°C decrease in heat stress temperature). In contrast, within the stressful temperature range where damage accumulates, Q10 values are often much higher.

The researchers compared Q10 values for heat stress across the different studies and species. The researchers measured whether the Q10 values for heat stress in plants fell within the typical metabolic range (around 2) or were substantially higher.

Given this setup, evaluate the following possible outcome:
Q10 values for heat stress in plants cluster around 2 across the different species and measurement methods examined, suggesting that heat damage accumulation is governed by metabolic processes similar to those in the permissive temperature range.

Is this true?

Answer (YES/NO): NO